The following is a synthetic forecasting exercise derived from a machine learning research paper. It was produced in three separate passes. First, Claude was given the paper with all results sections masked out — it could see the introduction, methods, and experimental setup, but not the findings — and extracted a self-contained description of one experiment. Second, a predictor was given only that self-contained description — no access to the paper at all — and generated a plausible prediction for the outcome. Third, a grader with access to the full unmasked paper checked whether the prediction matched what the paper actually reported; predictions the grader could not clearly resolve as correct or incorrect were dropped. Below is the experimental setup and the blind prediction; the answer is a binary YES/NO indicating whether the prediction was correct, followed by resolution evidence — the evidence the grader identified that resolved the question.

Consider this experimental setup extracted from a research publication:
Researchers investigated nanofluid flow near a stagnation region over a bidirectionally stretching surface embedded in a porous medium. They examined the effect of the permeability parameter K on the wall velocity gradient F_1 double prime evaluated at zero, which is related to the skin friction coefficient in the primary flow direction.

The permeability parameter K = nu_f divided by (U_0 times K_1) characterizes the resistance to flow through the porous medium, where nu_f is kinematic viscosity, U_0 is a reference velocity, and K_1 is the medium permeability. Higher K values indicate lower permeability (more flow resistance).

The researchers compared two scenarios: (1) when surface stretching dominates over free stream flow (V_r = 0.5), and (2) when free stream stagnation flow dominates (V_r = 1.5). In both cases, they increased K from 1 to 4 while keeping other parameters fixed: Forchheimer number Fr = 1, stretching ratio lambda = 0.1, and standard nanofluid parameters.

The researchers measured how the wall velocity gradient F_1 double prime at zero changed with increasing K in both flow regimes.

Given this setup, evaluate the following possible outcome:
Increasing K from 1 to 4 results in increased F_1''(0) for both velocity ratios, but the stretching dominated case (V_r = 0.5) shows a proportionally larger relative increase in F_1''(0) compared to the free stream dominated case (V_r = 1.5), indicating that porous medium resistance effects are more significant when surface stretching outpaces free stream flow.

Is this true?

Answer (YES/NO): NO